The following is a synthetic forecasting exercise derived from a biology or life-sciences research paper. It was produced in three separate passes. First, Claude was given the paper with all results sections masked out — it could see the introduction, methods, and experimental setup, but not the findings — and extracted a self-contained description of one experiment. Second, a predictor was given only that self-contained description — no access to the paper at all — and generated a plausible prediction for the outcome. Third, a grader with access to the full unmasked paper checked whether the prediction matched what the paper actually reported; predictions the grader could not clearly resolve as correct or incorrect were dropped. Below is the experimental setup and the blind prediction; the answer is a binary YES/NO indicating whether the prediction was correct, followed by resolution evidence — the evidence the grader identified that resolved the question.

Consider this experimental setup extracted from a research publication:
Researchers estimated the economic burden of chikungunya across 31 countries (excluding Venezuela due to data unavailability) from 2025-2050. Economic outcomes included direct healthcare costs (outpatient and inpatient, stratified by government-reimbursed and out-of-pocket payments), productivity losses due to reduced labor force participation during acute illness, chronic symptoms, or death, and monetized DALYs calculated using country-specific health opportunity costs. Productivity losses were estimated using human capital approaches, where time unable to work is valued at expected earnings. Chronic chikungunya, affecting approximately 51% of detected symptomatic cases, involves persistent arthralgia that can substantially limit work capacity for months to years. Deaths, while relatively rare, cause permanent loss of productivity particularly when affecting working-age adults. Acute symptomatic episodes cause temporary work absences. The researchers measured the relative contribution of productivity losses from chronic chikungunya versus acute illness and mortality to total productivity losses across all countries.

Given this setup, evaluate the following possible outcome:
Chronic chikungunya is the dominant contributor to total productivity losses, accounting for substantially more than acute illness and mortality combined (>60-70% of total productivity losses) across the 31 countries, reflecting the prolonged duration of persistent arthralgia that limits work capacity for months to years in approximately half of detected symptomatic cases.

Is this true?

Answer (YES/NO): NO